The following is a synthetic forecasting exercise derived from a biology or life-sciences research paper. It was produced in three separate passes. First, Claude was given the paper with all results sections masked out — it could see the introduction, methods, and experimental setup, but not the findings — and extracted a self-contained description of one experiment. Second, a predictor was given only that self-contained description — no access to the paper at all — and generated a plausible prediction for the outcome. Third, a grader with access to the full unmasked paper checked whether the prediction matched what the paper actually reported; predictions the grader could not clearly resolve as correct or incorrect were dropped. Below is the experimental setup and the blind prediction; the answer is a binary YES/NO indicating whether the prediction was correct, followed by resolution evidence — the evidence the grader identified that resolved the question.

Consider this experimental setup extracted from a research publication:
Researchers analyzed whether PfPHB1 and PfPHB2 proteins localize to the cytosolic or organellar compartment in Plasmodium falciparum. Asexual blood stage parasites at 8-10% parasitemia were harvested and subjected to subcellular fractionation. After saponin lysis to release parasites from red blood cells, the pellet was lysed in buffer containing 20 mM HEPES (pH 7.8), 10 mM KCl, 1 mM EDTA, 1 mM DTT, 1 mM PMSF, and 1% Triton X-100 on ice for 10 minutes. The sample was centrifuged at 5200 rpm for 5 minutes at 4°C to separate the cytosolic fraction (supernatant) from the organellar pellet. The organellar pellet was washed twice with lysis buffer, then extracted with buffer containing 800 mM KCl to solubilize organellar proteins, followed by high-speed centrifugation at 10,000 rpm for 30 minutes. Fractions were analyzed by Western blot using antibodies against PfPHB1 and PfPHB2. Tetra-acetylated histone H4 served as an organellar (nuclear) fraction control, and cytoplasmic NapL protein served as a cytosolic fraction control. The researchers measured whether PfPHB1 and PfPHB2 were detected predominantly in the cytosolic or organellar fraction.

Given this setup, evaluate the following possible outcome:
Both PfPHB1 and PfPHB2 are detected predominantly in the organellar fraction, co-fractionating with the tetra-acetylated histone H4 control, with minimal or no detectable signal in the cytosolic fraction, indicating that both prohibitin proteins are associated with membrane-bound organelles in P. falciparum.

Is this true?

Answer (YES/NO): YES